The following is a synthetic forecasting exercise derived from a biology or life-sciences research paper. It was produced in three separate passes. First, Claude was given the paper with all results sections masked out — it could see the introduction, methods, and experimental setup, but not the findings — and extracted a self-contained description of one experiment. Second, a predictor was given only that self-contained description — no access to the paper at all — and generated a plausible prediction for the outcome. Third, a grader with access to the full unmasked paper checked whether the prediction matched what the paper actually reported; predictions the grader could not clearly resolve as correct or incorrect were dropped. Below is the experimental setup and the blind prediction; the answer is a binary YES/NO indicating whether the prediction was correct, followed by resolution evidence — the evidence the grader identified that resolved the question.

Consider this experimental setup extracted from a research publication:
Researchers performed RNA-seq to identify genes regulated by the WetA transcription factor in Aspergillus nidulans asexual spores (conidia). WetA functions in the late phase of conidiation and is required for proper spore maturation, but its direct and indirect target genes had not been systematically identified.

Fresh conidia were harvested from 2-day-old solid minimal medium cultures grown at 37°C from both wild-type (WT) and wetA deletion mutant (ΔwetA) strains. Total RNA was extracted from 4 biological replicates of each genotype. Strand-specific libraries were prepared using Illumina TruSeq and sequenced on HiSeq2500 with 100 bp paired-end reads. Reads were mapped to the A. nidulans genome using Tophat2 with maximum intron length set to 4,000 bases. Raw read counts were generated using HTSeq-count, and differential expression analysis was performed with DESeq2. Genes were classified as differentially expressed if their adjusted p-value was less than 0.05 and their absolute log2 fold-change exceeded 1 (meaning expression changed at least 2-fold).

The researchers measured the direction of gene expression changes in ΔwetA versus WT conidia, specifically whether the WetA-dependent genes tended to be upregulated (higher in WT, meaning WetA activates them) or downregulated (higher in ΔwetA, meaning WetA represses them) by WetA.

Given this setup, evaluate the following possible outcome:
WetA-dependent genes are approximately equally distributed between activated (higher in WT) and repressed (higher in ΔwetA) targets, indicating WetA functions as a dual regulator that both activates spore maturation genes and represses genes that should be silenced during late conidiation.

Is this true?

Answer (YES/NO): YES